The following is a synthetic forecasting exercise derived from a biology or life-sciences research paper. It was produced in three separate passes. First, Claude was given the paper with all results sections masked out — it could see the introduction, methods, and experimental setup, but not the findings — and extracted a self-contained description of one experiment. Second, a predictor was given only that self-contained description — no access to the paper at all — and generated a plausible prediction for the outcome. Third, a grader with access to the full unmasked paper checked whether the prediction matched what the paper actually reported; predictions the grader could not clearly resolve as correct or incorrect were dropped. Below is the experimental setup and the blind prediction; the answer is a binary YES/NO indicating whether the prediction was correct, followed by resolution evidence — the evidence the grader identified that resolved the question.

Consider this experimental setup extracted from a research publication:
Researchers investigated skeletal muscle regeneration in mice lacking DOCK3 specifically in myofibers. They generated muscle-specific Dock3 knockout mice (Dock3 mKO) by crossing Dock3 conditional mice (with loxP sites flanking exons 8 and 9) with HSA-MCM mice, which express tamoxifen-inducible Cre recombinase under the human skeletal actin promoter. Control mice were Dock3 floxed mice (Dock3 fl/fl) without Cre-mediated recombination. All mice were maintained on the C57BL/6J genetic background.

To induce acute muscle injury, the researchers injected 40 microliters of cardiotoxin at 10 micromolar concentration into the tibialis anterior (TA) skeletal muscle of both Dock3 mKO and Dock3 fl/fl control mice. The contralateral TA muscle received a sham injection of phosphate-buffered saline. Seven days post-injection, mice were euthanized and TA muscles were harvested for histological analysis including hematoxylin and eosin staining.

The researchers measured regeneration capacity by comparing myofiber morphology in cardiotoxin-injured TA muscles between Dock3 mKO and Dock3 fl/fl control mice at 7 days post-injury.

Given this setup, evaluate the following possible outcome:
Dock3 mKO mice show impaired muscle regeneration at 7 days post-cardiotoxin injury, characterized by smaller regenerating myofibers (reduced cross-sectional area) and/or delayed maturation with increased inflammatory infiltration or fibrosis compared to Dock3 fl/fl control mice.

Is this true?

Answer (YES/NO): YES